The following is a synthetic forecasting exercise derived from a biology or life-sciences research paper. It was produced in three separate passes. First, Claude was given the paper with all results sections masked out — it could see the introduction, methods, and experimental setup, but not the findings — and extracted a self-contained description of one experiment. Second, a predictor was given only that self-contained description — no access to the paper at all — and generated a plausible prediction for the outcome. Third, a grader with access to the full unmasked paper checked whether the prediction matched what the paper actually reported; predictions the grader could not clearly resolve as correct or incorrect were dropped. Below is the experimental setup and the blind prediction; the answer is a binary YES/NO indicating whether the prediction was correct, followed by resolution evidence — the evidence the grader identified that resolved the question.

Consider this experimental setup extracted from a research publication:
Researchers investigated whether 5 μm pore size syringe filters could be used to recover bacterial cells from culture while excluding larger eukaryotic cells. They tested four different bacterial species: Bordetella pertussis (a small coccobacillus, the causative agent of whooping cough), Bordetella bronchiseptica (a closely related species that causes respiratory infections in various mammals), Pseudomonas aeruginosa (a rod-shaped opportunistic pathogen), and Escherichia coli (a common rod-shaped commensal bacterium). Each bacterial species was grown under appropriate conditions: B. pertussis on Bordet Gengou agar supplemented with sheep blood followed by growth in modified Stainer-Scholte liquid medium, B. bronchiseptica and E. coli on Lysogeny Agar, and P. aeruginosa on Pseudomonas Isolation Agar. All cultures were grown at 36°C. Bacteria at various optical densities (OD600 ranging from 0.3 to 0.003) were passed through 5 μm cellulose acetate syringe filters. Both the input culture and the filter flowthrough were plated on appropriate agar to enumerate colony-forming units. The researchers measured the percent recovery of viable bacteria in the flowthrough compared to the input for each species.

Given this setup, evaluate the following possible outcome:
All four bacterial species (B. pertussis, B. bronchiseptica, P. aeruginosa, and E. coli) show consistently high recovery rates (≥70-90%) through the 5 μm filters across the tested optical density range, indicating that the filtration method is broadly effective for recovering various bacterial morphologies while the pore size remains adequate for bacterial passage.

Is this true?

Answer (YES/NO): NO